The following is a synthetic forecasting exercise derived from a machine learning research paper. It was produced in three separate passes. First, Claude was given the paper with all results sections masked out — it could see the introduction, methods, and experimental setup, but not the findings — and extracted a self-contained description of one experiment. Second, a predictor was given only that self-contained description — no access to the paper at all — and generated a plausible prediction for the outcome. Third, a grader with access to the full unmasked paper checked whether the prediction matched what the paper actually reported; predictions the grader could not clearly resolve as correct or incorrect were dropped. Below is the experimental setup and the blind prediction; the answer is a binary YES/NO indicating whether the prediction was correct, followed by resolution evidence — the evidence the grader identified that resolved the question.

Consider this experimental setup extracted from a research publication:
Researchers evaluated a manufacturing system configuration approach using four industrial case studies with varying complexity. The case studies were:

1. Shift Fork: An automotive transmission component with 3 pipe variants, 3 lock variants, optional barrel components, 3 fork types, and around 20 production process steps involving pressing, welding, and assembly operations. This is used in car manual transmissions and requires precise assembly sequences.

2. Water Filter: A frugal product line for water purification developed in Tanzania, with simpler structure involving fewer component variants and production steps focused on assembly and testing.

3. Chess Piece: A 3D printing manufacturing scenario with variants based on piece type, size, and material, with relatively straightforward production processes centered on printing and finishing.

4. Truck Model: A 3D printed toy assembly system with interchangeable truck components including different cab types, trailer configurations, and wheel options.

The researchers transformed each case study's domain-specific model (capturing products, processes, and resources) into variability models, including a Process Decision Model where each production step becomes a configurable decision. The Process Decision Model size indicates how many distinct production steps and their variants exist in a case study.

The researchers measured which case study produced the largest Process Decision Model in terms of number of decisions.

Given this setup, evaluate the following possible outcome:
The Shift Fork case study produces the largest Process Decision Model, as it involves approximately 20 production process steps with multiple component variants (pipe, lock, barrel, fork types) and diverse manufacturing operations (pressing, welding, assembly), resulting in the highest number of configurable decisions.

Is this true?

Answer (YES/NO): NO